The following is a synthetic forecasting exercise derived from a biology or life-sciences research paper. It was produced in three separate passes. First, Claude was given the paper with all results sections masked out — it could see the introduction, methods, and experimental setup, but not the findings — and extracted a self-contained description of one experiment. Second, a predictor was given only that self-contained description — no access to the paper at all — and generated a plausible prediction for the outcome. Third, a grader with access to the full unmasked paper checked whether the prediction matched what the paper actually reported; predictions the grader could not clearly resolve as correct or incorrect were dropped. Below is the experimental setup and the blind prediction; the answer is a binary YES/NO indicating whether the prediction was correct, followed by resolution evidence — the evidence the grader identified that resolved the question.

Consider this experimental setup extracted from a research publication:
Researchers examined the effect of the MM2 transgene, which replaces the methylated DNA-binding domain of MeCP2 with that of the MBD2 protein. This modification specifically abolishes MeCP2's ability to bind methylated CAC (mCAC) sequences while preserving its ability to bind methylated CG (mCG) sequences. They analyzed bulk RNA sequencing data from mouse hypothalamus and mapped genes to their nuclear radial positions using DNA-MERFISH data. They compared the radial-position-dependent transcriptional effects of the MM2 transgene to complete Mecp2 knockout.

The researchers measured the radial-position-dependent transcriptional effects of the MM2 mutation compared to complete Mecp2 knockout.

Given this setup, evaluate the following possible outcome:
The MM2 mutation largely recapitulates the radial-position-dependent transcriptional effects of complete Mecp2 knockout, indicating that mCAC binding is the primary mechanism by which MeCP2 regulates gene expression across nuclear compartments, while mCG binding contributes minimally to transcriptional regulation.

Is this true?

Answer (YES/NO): YES